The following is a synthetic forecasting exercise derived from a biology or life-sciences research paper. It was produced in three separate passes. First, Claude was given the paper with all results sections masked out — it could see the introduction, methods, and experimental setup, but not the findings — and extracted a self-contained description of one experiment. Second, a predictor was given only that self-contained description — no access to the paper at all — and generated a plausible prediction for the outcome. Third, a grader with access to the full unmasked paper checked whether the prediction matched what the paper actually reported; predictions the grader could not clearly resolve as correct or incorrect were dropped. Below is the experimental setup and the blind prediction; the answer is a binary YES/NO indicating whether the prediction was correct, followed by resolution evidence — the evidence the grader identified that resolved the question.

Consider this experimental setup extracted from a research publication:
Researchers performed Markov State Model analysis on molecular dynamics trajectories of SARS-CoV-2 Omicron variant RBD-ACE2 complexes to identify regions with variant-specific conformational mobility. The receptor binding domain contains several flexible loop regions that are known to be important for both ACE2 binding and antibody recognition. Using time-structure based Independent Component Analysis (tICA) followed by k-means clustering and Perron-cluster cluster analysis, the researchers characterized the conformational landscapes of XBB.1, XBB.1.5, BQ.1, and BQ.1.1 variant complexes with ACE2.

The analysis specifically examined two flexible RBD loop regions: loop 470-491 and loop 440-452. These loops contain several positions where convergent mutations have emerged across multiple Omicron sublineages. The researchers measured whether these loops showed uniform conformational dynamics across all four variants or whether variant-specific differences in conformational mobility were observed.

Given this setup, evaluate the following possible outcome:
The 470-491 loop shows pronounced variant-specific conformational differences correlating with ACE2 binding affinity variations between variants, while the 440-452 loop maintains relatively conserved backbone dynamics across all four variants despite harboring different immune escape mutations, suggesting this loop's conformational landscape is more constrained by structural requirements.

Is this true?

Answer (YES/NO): NO